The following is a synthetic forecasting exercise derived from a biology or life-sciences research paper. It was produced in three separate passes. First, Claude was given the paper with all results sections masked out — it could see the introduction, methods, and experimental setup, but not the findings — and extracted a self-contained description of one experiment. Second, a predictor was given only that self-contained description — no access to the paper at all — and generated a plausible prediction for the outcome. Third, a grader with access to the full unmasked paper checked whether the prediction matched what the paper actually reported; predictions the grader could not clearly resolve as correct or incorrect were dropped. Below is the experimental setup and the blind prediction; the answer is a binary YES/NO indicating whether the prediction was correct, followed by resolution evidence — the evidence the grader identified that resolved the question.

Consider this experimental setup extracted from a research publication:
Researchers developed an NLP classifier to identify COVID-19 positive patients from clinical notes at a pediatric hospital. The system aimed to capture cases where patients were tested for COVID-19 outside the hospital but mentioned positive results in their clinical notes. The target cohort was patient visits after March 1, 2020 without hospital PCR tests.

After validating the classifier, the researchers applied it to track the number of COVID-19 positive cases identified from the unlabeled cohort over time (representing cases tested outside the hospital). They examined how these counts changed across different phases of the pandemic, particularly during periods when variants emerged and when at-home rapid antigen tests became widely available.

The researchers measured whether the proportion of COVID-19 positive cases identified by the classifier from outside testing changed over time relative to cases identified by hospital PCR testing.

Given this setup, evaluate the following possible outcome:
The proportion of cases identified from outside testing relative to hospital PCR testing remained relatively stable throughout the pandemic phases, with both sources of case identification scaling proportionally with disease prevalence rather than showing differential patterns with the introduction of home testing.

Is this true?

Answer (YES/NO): NO